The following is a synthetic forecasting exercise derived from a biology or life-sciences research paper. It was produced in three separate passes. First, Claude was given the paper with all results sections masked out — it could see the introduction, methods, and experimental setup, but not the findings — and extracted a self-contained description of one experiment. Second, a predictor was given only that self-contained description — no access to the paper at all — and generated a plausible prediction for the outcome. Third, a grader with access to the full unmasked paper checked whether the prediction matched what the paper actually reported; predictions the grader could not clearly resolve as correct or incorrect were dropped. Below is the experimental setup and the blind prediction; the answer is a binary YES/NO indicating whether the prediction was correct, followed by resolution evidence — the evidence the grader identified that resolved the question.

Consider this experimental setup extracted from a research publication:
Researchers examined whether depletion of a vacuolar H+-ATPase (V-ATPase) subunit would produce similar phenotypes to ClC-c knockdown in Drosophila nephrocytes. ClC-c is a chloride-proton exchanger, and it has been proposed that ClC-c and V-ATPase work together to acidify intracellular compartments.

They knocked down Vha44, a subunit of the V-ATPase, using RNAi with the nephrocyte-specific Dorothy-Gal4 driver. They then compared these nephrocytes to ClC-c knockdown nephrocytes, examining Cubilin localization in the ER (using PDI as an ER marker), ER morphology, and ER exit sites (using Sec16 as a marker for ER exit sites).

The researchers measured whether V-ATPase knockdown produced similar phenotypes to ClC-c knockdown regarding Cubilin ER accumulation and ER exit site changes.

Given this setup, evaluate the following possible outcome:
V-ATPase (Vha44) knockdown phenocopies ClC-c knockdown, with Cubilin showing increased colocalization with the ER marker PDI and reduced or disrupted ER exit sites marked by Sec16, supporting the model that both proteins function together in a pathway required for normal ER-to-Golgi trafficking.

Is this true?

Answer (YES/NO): NO